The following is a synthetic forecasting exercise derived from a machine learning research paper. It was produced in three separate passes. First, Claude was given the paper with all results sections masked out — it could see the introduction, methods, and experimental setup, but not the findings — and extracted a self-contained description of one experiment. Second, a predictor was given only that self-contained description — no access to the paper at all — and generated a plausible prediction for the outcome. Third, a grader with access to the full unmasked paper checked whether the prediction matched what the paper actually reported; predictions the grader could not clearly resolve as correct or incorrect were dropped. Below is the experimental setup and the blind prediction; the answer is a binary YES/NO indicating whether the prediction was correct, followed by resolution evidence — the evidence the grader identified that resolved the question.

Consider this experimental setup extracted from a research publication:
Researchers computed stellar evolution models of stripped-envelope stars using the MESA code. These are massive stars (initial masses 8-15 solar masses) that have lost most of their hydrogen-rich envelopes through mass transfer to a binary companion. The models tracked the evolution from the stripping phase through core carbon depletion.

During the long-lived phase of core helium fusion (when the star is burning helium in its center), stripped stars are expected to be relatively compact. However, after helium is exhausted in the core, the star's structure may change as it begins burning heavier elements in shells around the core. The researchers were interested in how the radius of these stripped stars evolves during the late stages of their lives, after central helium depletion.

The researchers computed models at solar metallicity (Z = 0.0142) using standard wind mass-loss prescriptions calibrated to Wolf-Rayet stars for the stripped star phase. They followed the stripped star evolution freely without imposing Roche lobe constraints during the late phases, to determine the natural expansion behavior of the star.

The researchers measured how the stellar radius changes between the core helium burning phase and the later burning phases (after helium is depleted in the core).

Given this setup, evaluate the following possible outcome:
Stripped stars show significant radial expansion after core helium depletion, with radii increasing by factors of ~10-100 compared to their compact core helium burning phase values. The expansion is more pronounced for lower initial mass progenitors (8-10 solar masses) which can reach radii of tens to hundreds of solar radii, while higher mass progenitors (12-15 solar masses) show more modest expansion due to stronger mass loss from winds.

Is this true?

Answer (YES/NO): NO